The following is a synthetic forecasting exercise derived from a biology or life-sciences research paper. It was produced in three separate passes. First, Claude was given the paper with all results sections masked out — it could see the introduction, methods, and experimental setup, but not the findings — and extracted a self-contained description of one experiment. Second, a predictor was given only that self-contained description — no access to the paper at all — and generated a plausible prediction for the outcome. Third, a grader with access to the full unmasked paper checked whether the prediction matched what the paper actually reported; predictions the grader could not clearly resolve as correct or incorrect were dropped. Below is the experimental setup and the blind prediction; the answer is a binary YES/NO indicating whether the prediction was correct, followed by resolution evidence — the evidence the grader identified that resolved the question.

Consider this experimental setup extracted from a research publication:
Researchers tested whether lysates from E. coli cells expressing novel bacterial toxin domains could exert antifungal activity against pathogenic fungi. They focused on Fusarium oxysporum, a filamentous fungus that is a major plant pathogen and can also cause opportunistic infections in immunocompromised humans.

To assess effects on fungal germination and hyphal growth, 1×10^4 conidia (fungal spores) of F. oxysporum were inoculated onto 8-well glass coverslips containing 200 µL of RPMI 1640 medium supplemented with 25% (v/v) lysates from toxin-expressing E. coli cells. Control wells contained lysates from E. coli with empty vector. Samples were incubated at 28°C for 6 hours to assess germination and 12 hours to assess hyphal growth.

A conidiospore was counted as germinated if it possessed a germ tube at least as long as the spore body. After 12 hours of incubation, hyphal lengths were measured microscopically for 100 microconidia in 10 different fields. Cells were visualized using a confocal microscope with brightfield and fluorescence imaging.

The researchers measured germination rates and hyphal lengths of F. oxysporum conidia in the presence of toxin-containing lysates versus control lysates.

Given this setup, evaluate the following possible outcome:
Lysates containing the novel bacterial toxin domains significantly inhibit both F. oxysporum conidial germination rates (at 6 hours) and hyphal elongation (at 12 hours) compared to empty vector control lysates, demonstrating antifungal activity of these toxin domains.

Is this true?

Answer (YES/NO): YES